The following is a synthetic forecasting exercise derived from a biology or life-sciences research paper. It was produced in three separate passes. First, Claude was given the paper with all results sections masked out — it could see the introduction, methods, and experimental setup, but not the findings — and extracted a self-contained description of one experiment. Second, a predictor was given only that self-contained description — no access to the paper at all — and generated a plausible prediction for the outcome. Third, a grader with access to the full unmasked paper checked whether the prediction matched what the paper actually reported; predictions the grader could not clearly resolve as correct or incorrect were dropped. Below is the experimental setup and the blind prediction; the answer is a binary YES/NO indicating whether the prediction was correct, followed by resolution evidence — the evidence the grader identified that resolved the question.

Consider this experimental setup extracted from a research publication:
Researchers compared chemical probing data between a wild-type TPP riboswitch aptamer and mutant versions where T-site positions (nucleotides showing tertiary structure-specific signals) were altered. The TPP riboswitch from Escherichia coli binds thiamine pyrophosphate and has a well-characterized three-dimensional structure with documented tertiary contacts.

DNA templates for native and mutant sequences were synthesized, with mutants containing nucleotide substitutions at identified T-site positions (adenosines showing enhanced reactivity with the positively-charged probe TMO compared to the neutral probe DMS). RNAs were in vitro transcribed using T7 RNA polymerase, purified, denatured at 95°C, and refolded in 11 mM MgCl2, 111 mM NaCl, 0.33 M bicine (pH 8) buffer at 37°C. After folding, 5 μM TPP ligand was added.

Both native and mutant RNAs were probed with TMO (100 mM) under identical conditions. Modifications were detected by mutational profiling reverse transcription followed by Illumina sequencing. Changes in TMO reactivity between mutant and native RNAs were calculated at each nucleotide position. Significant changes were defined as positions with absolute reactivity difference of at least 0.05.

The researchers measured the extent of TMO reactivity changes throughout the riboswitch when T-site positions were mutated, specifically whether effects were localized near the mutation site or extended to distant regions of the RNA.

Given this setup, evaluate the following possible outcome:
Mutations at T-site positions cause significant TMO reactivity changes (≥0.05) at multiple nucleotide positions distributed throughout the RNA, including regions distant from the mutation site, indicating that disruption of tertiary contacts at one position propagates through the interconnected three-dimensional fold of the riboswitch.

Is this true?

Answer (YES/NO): NO